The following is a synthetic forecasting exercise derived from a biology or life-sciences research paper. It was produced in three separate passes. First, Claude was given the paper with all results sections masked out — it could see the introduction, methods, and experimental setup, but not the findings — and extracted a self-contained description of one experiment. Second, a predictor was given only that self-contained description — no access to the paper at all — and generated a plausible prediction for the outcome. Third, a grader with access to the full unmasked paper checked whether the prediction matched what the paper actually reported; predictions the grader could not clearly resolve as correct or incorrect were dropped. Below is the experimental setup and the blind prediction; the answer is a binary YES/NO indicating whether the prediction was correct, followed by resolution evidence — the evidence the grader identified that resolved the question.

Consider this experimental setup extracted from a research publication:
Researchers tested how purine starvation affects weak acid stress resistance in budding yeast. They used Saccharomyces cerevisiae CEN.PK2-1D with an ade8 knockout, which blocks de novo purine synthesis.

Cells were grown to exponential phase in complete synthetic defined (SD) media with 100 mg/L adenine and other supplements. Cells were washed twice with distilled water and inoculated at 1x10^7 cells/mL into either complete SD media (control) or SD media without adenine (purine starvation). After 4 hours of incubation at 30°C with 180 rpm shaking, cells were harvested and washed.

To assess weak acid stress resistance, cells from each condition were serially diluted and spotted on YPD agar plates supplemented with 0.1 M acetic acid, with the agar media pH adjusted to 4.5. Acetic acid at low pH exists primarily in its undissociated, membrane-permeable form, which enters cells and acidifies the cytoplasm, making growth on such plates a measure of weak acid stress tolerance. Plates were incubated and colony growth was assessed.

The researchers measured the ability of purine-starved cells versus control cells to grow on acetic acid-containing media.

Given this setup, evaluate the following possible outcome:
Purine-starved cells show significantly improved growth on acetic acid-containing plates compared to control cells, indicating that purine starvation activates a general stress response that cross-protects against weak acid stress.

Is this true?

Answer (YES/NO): YES